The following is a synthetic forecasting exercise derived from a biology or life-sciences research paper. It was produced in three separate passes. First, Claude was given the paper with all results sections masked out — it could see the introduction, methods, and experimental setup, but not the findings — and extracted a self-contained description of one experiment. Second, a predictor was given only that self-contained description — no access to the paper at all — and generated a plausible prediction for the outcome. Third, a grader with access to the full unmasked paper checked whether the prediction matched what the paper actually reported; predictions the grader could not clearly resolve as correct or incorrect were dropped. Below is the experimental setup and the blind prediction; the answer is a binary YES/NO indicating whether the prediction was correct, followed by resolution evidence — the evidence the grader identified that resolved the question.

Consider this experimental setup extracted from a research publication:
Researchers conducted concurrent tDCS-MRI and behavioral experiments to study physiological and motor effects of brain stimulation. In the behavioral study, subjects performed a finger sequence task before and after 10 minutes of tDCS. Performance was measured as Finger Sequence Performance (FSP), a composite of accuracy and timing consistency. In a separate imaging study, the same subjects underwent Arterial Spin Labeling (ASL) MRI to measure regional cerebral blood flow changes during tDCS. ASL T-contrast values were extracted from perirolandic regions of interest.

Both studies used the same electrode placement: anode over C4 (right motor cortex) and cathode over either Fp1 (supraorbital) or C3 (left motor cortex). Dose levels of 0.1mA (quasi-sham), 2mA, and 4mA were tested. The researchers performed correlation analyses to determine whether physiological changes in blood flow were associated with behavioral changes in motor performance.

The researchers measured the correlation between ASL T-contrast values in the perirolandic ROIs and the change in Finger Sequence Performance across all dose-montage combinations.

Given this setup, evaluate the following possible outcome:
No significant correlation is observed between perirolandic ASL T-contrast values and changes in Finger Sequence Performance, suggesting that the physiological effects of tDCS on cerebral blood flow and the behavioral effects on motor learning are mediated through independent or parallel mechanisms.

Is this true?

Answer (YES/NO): YES